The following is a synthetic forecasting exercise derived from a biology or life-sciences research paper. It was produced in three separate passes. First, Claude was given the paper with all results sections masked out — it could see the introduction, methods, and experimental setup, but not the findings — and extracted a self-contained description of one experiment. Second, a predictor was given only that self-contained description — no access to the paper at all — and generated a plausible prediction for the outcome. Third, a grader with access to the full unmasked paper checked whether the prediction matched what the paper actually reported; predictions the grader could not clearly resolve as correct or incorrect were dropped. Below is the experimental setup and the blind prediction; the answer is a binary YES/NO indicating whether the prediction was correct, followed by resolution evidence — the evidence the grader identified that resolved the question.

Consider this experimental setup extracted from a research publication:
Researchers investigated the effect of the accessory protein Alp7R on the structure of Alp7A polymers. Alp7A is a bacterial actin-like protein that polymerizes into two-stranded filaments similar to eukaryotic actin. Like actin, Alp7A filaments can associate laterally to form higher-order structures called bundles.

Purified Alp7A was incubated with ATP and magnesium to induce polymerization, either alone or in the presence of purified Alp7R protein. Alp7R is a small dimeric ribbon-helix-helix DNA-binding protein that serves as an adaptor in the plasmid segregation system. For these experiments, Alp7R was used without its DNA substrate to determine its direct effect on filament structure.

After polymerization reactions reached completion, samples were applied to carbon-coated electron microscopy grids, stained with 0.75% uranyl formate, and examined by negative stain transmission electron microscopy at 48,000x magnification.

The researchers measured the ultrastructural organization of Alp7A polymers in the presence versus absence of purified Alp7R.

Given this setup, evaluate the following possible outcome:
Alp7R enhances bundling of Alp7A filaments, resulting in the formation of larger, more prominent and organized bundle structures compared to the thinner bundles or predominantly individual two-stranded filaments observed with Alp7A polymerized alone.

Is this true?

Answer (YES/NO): NO